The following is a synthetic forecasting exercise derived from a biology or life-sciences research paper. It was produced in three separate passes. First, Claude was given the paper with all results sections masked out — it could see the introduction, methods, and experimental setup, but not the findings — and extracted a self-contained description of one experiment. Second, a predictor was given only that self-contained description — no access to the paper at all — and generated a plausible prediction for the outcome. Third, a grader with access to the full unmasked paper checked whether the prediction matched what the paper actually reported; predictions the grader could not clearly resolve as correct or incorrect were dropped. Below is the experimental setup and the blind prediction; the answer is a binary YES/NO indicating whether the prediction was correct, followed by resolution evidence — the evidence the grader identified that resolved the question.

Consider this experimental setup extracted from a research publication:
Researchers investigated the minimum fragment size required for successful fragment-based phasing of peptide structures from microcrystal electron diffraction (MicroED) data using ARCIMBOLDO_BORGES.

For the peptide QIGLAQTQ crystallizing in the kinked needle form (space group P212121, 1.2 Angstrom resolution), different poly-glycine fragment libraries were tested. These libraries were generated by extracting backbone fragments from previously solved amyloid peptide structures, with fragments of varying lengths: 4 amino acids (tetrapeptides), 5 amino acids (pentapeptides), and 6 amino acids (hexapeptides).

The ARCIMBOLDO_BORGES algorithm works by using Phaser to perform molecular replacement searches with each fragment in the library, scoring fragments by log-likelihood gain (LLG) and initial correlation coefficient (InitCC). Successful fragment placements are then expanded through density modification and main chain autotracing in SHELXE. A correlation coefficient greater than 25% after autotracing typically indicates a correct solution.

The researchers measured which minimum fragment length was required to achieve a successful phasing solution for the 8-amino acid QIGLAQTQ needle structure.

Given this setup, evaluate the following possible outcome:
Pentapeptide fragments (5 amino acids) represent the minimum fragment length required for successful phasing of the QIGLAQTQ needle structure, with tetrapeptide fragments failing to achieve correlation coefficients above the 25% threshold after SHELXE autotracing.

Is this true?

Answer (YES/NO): NO